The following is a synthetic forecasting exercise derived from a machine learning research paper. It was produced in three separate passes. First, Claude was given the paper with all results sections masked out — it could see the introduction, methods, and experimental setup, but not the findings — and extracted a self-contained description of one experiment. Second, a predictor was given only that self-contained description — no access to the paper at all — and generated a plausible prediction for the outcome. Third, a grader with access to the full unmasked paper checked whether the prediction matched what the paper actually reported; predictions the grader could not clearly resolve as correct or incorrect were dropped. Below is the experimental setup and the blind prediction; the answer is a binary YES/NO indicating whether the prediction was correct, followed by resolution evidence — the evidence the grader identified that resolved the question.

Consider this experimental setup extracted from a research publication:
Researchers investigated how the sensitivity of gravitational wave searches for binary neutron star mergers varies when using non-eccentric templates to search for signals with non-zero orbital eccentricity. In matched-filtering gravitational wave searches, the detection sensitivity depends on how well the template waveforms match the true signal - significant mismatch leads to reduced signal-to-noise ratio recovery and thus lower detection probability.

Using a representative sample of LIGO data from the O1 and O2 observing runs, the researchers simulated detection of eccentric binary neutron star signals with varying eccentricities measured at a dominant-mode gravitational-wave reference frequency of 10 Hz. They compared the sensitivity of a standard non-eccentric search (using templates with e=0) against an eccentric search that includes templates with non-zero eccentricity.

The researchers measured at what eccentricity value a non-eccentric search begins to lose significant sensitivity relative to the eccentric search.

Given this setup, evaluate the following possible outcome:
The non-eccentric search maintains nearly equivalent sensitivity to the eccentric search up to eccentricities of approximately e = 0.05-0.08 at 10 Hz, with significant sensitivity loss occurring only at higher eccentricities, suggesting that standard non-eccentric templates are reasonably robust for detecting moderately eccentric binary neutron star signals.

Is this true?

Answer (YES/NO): YES